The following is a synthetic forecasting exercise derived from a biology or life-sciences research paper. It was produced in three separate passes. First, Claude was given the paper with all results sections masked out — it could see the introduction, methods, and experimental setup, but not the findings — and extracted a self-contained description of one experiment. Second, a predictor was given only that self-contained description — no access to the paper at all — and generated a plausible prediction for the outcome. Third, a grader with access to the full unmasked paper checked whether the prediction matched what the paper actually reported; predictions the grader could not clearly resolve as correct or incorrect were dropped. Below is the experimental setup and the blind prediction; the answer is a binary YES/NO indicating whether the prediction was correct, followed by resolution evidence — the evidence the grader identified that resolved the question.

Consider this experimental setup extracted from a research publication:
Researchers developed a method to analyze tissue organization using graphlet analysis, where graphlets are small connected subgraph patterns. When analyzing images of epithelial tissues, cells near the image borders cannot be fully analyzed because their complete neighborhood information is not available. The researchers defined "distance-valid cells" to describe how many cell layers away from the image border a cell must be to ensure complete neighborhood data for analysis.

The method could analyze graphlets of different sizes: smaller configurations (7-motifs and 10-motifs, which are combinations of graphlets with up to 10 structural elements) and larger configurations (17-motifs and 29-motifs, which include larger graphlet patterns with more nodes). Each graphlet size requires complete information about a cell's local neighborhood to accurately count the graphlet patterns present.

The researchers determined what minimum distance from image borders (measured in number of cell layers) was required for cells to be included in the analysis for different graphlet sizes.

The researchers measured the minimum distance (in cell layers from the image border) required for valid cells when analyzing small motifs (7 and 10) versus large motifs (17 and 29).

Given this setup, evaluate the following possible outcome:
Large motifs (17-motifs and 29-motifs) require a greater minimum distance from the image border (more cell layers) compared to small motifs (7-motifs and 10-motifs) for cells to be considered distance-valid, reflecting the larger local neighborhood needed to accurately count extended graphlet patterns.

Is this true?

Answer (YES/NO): YES